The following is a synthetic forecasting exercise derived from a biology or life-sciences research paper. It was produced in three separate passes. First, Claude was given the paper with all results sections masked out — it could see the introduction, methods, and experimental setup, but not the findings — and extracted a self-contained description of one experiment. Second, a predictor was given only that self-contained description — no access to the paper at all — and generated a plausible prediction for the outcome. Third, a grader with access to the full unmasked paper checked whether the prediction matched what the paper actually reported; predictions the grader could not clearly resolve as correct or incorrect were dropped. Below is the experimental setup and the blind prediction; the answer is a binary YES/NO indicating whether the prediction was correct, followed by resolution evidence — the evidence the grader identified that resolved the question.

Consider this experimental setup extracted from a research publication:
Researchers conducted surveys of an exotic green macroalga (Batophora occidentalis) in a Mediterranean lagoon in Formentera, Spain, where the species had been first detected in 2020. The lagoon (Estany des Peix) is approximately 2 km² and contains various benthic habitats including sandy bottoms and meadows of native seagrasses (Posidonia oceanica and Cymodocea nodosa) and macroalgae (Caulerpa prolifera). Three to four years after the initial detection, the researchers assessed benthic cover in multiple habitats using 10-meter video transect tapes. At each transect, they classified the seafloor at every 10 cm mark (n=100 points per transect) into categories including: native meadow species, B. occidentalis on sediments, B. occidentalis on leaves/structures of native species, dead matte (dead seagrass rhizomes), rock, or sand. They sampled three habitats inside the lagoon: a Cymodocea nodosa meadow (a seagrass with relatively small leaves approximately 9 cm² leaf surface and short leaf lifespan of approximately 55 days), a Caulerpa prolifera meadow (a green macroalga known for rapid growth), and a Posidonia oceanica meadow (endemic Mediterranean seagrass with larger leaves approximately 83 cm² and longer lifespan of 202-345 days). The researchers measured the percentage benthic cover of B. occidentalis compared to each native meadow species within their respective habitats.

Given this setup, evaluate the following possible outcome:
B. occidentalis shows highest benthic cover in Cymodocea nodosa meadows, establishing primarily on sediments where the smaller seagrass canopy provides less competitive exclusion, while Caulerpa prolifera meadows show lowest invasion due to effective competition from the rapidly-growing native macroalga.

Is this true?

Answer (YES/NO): NO